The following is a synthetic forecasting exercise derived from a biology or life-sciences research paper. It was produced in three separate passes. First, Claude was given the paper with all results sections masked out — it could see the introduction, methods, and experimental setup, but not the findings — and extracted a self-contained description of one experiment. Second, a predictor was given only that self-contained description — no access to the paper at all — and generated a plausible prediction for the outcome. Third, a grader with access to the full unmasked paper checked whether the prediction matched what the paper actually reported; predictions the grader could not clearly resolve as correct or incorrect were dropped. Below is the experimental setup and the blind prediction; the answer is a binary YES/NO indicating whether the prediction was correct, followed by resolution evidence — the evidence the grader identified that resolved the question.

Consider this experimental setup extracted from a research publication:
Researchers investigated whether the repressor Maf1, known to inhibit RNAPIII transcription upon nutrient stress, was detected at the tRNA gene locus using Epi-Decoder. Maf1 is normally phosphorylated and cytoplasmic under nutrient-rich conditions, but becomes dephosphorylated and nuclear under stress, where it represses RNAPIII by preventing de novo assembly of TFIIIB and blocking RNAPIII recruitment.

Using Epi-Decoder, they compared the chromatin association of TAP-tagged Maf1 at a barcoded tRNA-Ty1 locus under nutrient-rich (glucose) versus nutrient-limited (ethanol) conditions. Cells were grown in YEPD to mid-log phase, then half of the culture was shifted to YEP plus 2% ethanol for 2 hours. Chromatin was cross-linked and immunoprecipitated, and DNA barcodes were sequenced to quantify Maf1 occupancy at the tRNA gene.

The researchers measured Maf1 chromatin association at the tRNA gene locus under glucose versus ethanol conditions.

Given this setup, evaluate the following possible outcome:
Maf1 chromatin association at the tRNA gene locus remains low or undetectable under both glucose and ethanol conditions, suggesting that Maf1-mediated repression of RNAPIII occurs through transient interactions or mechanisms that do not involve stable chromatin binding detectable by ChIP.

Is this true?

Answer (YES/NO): YES